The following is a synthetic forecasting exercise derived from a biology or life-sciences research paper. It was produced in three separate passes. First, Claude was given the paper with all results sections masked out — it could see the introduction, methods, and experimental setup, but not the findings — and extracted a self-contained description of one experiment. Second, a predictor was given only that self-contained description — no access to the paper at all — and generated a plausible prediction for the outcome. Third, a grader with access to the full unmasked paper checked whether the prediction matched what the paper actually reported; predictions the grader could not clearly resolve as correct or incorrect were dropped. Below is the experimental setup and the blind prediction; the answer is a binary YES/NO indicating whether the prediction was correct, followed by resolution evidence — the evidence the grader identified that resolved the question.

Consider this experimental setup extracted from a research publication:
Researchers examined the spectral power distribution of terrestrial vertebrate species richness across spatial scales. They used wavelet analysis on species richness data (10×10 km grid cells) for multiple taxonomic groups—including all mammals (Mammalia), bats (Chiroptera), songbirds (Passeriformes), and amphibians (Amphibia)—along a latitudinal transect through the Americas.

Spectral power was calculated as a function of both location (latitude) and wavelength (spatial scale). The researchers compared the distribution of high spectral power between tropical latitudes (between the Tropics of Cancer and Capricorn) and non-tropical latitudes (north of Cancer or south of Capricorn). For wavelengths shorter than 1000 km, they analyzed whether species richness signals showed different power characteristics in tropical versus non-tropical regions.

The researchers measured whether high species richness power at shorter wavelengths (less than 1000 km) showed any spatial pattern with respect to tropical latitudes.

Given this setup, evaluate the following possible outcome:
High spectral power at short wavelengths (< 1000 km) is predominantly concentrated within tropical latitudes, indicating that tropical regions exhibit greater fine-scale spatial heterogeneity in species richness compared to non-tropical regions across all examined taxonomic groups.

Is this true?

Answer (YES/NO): NO